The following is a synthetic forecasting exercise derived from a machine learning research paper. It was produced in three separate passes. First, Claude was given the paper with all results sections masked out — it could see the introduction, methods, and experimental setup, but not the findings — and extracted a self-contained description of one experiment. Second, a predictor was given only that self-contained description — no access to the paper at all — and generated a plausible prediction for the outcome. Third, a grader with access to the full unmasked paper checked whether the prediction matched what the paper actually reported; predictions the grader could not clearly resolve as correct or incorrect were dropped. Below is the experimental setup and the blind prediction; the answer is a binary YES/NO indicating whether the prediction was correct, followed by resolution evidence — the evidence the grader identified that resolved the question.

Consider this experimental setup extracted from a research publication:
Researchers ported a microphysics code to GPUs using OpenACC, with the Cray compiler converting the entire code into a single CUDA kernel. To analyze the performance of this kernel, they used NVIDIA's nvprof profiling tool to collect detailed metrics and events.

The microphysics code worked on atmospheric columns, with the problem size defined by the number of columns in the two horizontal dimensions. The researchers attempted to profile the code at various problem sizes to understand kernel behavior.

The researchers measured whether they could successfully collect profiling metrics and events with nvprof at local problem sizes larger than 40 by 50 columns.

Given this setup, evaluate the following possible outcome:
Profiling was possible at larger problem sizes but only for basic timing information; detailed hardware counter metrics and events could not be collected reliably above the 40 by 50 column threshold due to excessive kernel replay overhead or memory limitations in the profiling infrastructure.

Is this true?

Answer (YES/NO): NO